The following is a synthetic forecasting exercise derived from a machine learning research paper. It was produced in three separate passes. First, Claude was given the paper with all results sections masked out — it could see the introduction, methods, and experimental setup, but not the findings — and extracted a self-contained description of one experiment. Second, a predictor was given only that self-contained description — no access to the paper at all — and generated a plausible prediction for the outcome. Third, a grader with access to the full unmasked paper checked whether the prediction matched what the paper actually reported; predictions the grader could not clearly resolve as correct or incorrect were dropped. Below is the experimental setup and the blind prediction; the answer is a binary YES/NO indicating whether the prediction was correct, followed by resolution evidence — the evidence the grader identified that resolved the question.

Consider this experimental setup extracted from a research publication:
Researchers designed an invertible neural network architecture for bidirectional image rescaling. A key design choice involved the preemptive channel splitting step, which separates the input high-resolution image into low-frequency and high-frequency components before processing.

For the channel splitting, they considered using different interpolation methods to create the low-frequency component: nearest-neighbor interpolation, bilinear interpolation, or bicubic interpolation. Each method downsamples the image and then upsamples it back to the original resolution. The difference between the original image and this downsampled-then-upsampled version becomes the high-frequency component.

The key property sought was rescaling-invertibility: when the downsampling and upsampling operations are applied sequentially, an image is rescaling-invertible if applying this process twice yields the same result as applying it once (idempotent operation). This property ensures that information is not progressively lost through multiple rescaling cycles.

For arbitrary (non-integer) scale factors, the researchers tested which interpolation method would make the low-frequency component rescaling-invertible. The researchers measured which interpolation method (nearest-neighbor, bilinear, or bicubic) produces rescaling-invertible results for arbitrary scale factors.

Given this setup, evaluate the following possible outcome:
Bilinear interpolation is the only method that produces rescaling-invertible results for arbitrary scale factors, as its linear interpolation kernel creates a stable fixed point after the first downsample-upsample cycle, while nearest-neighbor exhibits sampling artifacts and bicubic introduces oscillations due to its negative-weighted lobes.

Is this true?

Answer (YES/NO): NO